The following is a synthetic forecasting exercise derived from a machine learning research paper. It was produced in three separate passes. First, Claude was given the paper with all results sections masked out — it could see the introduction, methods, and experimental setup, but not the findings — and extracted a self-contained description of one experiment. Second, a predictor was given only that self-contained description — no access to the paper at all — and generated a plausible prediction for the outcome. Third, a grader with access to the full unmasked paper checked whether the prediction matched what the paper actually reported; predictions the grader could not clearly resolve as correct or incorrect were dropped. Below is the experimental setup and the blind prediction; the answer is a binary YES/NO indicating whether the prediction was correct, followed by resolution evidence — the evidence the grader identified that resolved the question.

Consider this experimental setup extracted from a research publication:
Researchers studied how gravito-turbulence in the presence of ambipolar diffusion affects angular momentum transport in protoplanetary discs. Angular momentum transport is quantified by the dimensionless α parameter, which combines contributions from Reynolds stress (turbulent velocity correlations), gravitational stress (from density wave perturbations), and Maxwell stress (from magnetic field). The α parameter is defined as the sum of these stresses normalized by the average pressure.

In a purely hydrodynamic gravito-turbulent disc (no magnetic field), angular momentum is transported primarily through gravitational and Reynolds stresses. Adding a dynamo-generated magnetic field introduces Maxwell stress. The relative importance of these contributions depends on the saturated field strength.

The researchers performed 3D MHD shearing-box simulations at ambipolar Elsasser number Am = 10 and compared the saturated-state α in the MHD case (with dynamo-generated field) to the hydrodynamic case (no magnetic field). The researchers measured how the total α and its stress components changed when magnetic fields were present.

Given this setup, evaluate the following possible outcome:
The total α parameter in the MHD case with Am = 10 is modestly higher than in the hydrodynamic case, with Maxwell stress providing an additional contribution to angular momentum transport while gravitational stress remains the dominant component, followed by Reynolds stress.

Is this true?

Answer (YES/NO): NO